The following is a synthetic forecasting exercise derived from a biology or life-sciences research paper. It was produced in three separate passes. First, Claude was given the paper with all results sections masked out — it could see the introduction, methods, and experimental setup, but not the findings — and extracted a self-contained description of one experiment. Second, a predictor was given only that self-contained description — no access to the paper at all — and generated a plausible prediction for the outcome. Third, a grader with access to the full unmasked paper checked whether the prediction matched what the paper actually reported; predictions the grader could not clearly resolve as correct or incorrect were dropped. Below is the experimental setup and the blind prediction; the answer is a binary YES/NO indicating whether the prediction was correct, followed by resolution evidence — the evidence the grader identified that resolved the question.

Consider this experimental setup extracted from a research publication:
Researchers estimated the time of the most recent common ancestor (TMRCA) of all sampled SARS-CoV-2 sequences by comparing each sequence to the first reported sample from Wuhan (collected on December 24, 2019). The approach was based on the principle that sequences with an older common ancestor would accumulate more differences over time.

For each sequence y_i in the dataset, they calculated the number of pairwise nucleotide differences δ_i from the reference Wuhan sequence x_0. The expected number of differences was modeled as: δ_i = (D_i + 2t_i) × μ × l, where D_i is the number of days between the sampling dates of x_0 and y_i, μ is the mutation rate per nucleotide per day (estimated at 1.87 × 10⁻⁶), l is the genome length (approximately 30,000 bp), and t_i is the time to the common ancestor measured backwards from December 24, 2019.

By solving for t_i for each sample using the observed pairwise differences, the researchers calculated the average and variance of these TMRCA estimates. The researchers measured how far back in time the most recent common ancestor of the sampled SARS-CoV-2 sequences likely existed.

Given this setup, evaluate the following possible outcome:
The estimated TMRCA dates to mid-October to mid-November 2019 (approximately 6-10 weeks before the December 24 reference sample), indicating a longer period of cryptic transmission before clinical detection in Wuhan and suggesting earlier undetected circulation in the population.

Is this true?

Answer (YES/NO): YES